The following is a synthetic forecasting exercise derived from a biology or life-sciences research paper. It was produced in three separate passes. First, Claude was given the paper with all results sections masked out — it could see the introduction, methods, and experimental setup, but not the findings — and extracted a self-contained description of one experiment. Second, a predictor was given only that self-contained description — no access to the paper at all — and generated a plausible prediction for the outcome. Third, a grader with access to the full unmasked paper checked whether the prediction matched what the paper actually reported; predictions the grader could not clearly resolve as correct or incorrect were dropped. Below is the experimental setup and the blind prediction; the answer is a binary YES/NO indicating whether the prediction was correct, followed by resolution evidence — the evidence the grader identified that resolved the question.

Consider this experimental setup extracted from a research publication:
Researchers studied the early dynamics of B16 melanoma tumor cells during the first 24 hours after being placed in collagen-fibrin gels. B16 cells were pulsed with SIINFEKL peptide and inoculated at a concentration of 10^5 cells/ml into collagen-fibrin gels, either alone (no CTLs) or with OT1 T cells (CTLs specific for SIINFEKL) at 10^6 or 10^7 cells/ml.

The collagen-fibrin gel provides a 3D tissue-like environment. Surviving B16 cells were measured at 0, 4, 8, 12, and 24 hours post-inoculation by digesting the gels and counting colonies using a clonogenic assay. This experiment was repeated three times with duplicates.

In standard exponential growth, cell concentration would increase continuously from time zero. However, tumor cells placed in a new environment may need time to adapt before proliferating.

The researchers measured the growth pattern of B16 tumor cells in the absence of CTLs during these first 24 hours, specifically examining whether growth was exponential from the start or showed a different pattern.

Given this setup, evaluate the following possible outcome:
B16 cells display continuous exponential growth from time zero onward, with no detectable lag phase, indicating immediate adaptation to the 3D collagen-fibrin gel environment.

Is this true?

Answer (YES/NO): NO